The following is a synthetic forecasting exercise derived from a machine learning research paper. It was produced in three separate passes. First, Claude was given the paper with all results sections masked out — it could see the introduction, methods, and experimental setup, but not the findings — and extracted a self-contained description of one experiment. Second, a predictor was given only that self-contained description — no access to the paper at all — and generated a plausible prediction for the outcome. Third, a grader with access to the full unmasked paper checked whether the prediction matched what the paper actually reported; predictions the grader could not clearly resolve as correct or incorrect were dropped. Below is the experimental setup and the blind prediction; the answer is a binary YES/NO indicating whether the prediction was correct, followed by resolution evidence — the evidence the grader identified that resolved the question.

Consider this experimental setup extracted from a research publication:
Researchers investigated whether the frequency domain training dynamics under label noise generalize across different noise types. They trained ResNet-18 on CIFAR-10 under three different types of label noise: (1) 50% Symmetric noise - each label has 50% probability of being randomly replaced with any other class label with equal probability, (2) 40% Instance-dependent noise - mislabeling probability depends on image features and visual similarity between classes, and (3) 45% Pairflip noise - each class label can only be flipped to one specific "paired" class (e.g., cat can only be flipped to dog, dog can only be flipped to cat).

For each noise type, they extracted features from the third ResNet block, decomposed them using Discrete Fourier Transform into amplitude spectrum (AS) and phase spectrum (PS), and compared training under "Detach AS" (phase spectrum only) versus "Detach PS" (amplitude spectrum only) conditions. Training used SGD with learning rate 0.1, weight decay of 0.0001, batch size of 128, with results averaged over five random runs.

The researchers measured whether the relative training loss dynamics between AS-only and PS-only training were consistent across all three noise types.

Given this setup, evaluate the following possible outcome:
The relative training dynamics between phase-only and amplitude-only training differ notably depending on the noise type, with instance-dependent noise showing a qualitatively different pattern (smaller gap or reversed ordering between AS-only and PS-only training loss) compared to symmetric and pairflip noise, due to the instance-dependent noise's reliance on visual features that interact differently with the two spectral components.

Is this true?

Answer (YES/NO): NO